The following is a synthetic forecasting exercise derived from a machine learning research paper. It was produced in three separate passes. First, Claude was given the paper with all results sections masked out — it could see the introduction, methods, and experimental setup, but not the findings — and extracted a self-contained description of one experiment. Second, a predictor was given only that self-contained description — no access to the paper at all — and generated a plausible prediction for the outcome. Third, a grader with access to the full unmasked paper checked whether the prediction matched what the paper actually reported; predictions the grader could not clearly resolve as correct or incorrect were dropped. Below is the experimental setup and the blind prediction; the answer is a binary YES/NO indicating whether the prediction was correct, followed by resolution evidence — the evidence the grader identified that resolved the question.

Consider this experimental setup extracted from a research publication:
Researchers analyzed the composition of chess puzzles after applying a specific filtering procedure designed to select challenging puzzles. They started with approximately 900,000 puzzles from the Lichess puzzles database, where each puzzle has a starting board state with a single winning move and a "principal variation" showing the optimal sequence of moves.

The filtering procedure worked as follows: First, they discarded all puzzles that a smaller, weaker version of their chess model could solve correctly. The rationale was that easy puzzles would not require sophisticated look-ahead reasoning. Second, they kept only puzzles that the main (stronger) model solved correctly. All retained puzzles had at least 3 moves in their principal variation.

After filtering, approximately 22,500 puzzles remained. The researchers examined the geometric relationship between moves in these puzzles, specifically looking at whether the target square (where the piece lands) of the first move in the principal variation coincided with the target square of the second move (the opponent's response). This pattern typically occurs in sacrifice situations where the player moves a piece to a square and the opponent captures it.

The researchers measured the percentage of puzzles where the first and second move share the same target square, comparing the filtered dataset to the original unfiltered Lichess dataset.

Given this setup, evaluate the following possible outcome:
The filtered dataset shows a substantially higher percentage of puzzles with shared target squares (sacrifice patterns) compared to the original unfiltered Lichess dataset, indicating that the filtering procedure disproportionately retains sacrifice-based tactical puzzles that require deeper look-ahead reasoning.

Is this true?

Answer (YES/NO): YES